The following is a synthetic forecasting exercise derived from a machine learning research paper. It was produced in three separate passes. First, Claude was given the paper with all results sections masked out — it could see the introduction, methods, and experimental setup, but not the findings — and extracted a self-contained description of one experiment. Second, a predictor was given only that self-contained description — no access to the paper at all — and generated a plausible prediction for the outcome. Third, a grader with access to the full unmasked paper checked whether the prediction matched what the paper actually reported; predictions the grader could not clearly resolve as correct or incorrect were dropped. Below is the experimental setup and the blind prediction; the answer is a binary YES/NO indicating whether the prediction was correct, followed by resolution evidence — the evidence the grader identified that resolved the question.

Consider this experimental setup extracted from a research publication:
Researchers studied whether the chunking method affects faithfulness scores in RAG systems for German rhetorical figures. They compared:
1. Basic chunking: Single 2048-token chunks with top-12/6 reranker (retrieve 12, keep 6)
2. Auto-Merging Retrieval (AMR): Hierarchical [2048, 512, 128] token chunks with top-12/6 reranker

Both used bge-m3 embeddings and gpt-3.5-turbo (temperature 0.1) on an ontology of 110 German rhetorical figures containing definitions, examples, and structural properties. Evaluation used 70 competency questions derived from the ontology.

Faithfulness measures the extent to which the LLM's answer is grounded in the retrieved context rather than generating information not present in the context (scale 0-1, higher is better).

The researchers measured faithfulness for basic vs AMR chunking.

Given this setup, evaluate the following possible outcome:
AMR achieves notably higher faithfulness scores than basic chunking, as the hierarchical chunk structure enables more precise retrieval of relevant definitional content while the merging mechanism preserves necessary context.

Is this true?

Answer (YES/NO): NO